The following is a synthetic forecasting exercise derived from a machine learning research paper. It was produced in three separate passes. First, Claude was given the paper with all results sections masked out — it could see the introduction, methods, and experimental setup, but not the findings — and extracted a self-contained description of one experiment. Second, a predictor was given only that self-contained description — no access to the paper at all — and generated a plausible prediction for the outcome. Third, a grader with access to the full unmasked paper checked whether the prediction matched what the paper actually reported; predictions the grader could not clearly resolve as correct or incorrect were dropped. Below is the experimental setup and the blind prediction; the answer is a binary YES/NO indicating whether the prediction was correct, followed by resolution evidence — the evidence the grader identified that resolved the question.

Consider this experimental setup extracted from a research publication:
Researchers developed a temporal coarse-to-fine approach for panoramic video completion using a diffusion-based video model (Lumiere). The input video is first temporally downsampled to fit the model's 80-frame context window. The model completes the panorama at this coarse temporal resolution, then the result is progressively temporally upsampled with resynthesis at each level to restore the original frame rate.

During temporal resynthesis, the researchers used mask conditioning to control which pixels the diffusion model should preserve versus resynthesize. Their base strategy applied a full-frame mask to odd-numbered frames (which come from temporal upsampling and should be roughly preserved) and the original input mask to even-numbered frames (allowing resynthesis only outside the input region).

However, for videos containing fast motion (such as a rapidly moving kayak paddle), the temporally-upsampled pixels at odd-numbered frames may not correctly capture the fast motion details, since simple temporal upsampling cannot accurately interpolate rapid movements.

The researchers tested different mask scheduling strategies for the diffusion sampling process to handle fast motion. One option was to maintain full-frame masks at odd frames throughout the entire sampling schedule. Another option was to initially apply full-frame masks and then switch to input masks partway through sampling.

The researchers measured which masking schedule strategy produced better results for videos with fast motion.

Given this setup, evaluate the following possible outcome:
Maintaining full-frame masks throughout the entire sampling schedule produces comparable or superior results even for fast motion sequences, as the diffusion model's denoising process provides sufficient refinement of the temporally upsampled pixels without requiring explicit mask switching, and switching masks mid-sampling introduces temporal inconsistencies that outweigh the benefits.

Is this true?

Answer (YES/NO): NO